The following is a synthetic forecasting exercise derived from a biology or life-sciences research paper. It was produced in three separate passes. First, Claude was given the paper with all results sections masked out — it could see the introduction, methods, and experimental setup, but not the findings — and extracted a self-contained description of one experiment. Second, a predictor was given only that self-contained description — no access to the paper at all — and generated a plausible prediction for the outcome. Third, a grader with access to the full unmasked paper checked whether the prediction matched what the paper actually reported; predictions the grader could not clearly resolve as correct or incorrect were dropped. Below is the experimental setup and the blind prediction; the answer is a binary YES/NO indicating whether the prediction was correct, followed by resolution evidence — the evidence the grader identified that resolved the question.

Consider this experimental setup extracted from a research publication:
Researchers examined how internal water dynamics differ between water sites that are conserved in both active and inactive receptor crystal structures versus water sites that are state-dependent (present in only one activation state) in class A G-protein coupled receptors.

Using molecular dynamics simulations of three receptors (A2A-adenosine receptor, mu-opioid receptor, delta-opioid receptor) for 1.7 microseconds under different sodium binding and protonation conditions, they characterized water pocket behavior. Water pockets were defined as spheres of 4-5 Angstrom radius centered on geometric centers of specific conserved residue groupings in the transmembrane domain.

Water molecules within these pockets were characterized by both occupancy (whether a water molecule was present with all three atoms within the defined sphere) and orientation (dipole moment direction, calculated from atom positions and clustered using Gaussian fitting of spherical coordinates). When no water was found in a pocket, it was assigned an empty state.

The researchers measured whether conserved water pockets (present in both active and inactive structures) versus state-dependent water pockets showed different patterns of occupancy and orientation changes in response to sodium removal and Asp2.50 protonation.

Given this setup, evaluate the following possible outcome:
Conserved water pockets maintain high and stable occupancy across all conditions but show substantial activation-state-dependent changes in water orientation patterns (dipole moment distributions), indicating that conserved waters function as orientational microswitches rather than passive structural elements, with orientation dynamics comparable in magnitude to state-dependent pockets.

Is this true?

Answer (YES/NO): NO